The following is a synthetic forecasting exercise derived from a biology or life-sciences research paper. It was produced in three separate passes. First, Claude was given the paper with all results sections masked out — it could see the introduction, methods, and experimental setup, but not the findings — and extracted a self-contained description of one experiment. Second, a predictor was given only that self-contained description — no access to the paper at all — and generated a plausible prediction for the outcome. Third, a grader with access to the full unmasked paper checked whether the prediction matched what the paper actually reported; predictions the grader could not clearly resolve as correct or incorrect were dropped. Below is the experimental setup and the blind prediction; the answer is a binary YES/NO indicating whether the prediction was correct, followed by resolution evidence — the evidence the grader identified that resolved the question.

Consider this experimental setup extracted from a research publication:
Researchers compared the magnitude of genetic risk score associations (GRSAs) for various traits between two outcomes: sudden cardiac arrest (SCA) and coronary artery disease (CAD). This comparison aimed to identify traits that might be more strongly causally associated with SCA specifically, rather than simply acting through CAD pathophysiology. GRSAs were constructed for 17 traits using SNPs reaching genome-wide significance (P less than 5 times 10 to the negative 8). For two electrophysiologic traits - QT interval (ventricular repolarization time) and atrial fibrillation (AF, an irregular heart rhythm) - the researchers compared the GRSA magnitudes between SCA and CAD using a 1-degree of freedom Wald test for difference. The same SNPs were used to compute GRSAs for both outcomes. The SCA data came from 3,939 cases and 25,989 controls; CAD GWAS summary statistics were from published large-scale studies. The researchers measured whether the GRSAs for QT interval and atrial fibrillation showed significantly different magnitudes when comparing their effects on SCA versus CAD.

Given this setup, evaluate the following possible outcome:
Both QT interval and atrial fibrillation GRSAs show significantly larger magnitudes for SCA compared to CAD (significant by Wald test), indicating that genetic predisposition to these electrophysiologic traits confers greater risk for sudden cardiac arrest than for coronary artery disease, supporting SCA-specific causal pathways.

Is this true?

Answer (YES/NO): NO